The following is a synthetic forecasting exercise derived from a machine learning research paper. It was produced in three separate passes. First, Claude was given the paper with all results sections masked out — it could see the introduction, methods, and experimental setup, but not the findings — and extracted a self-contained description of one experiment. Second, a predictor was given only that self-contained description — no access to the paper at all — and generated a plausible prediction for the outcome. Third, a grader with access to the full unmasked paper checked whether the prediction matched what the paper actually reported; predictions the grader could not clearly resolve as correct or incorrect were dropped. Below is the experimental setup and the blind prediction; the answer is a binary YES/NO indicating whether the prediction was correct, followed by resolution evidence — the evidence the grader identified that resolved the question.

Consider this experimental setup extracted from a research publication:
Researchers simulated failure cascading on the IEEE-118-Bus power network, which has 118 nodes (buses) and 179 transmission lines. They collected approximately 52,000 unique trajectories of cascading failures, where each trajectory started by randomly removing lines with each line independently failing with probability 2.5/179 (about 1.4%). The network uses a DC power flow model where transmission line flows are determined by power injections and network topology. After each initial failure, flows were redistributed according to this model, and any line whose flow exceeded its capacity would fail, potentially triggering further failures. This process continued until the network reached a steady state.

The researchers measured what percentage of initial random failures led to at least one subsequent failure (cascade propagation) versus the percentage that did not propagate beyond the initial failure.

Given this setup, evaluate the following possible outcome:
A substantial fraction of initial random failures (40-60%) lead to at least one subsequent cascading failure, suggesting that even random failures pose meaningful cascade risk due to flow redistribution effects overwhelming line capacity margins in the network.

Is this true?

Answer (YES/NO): YES